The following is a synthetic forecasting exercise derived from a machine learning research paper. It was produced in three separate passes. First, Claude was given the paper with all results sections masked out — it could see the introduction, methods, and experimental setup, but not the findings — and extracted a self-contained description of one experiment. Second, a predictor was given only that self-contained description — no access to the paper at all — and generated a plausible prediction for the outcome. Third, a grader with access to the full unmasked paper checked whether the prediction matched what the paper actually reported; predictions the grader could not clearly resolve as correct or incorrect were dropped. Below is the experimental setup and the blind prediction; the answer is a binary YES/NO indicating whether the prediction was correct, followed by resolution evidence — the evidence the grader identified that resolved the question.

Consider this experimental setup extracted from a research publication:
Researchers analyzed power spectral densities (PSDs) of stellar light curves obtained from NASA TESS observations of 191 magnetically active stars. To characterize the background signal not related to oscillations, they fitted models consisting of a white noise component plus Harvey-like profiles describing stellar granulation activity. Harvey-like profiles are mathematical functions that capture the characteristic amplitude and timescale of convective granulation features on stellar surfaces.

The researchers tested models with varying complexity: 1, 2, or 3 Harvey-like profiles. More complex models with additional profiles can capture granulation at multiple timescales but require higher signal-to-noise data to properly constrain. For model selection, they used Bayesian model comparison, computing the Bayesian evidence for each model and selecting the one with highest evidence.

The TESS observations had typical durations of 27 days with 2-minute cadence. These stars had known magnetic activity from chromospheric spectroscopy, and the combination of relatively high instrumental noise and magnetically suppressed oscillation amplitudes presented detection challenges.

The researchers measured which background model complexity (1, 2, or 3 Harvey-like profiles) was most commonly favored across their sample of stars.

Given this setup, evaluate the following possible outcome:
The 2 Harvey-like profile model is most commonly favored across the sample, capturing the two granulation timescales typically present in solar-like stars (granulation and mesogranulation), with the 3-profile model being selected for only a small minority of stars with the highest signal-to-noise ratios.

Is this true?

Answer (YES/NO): YES